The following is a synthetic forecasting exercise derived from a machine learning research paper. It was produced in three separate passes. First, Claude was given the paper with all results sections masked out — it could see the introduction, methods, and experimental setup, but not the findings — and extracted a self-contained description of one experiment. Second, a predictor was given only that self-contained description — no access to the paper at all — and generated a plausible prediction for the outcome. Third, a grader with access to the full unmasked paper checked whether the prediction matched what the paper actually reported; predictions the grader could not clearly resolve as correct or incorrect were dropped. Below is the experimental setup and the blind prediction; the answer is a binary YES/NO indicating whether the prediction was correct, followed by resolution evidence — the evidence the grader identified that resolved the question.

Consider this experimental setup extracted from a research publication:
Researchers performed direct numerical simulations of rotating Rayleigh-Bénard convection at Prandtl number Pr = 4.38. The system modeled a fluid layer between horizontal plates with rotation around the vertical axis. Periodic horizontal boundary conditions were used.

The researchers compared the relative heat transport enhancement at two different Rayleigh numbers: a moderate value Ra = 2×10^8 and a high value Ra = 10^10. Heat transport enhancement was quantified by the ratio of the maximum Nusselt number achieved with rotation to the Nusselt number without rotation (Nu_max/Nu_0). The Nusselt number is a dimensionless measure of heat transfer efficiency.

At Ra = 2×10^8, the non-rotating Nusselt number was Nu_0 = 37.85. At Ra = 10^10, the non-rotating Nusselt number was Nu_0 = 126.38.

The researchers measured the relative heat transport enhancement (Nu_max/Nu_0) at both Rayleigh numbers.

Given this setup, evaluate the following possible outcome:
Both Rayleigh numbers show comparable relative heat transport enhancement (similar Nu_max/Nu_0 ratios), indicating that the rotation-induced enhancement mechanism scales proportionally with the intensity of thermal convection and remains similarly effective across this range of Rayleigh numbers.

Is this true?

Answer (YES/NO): NO